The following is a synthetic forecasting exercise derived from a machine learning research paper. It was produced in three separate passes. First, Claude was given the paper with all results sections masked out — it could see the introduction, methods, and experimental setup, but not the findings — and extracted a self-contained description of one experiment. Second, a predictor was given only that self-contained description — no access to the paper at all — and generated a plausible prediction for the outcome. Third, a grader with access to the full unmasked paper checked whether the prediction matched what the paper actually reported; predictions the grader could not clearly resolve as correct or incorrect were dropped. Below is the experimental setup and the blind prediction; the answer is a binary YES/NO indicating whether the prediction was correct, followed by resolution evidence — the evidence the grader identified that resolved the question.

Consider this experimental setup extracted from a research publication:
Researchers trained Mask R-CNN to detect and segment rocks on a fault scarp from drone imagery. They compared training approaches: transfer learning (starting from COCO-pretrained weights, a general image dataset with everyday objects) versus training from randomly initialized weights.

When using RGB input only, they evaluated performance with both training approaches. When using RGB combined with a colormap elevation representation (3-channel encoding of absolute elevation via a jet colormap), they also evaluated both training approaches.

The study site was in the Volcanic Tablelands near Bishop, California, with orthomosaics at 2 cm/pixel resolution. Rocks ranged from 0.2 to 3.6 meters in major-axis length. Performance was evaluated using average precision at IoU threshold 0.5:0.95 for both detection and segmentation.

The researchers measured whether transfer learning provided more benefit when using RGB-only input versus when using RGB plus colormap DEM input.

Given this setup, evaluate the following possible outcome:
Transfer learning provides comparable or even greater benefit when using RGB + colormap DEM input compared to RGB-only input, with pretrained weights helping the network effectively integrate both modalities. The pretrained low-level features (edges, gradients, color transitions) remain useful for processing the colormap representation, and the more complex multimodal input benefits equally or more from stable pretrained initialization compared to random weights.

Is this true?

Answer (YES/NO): YES